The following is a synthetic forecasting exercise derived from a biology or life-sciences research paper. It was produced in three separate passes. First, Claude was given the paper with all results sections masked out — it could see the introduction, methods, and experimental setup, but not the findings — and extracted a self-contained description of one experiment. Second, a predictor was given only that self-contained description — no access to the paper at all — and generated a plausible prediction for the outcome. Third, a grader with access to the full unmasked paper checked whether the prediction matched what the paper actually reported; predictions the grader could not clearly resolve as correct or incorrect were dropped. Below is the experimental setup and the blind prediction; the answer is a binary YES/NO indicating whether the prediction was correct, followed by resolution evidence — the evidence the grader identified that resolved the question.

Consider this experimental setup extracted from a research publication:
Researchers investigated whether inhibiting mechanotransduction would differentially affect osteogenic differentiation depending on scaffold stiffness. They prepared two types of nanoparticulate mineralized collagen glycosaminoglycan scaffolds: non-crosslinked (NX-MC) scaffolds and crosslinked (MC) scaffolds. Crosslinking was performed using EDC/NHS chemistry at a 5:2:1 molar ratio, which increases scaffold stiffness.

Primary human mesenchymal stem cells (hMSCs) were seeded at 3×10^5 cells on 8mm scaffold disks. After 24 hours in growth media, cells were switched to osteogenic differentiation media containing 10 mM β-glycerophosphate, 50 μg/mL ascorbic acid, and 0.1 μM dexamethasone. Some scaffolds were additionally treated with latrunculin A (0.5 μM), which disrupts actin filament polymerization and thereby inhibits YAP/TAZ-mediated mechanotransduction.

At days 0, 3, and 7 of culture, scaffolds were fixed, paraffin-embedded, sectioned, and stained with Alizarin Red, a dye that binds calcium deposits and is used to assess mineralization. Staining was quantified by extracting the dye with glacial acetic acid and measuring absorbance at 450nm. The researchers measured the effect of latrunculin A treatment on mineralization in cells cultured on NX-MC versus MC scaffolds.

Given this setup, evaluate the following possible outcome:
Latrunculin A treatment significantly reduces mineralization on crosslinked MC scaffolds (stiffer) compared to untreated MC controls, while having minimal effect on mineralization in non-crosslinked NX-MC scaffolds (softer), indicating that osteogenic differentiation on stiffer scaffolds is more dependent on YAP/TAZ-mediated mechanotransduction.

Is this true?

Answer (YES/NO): NO